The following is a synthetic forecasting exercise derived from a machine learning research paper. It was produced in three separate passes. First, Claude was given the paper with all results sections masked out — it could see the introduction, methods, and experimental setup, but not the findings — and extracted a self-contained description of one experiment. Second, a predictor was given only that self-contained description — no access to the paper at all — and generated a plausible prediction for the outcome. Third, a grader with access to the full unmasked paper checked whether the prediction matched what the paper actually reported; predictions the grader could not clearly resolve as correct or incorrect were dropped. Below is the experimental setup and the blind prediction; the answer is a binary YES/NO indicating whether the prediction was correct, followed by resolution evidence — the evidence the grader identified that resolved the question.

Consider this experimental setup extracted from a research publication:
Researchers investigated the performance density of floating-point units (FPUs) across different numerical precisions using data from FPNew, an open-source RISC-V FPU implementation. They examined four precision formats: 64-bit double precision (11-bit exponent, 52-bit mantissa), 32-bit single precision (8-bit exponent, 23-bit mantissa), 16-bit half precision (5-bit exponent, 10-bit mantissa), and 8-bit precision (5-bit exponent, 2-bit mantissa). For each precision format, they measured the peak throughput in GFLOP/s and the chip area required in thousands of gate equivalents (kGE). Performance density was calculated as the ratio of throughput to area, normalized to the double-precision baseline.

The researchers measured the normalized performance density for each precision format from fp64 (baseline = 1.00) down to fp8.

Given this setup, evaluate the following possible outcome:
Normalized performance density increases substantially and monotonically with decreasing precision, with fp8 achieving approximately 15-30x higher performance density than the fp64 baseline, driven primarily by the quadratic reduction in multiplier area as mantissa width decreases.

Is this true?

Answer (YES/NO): YES